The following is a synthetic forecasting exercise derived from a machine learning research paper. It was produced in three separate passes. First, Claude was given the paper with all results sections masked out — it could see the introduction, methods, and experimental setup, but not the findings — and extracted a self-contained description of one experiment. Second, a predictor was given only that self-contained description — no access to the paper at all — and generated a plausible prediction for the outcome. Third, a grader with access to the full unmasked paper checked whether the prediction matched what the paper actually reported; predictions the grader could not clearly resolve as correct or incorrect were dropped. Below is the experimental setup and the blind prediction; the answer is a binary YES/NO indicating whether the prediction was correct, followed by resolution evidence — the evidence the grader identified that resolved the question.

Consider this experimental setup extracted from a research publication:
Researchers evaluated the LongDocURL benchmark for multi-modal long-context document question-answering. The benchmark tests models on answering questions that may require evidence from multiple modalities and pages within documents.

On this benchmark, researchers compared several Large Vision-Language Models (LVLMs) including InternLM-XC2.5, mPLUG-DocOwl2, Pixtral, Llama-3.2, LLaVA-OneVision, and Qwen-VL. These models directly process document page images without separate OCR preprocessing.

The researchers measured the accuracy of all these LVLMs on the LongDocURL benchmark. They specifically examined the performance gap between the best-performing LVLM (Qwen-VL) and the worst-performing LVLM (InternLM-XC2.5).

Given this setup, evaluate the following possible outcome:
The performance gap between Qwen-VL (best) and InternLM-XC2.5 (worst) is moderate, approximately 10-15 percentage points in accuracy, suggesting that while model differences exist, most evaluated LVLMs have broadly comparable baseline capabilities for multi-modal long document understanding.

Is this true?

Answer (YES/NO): NO